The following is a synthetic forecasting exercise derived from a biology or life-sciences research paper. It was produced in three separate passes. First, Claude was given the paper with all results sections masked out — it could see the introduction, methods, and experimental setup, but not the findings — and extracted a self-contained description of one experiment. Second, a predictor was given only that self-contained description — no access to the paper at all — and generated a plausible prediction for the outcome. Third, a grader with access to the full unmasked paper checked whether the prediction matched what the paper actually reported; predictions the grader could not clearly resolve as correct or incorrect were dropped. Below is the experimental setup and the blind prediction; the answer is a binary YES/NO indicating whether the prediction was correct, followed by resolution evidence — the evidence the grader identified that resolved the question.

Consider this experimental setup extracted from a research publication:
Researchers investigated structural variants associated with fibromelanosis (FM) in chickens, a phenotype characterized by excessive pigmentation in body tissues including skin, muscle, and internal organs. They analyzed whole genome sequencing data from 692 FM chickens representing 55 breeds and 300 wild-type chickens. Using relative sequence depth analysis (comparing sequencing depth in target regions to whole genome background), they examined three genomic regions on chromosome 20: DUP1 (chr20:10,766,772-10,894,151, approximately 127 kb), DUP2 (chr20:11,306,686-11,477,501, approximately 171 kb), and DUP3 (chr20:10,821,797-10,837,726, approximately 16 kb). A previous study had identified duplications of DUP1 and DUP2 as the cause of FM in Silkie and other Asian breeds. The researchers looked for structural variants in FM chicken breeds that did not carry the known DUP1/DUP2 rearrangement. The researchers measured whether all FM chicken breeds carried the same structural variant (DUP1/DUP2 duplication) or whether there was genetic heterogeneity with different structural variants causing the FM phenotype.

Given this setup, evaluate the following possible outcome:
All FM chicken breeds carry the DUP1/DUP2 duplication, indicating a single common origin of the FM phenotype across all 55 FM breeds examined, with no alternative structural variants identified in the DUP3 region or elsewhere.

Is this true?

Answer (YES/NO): NO